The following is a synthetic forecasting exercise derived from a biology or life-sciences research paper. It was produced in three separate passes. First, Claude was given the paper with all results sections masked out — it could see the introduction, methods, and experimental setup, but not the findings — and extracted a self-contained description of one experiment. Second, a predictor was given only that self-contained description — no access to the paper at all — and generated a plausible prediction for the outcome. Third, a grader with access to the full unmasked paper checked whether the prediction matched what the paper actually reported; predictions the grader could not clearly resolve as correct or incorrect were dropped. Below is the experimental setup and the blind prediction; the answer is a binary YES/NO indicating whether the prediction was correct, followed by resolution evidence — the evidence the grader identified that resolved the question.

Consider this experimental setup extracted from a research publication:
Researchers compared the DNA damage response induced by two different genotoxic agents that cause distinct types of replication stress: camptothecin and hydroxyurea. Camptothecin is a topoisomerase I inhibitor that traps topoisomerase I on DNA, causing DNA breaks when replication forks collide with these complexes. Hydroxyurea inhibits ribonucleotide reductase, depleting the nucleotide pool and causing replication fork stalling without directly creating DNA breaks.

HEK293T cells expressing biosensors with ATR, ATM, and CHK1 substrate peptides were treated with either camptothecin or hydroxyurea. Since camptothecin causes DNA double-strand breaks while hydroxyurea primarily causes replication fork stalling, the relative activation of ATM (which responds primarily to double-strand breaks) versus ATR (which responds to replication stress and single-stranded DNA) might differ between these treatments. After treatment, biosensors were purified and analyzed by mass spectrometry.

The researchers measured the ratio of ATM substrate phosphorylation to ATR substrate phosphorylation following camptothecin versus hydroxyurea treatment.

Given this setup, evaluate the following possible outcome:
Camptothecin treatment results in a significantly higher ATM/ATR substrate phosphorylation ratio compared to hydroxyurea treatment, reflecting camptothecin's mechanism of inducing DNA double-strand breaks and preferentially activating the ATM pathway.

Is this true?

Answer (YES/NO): YES